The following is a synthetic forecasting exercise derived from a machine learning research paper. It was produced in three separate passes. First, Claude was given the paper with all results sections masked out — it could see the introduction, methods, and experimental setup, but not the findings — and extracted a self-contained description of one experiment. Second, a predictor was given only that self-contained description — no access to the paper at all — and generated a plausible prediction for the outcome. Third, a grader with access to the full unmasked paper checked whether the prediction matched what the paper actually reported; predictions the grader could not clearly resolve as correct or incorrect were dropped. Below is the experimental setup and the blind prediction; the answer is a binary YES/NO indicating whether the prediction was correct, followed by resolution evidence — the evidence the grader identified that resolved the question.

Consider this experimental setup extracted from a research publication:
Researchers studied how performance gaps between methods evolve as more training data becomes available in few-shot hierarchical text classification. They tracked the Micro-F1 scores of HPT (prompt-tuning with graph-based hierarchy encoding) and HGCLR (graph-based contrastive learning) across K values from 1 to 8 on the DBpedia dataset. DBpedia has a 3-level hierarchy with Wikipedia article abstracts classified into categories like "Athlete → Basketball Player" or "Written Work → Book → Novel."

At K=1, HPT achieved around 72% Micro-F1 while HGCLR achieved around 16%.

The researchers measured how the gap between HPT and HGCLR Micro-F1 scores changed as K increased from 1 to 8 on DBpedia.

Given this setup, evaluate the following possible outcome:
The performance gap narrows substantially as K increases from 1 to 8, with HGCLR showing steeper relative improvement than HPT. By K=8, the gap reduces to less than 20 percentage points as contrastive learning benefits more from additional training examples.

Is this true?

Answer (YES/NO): NO